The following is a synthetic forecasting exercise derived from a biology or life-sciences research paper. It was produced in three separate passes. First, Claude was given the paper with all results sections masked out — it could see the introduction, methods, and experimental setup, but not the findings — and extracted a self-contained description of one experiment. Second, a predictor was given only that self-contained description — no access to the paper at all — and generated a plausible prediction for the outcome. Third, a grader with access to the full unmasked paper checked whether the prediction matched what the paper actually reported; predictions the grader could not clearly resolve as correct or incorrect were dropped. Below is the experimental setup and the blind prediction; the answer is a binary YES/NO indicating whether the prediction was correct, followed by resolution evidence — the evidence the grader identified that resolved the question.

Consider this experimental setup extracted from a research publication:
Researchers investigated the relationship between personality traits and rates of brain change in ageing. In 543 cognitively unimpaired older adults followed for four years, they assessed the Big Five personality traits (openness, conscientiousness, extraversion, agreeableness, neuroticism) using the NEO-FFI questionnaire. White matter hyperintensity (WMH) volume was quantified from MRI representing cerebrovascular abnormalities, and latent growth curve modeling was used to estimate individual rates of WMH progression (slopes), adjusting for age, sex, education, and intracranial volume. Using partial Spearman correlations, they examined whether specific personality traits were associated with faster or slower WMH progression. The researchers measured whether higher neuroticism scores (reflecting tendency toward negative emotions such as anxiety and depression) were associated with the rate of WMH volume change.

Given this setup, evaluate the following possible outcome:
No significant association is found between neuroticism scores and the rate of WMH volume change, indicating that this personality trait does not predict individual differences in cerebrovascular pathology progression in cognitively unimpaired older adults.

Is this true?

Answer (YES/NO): YES